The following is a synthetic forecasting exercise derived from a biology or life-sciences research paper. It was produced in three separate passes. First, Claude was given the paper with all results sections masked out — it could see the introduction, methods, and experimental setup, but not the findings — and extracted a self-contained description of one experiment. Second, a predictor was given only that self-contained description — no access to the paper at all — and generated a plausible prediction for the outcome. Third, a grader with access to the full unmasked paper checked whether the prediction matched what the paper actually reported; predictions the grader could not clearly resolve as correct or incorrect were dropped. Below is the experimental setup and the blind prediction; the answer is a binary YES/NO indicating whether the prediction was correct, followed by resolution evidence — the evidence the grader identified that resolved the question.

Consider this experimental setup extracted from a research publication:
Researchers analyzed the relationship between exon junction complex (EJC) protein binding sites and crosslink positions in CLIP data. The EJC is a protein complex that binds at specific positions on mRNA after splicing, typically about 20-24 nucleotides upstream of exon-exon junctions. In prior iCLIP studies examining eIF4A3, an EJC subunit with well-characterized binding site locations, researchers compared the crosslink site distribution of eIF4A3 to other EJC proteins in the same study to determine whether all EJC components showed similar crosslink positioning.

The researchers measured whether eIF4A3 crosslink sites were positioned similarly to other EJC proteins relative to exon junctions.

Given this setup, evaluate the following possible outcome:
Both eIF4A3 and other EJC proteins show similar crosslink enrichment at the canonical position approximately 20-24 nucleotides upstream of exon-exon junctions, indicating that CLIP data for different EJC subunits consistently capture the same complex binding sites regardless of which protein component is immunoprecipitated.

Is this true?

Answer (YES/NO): NO